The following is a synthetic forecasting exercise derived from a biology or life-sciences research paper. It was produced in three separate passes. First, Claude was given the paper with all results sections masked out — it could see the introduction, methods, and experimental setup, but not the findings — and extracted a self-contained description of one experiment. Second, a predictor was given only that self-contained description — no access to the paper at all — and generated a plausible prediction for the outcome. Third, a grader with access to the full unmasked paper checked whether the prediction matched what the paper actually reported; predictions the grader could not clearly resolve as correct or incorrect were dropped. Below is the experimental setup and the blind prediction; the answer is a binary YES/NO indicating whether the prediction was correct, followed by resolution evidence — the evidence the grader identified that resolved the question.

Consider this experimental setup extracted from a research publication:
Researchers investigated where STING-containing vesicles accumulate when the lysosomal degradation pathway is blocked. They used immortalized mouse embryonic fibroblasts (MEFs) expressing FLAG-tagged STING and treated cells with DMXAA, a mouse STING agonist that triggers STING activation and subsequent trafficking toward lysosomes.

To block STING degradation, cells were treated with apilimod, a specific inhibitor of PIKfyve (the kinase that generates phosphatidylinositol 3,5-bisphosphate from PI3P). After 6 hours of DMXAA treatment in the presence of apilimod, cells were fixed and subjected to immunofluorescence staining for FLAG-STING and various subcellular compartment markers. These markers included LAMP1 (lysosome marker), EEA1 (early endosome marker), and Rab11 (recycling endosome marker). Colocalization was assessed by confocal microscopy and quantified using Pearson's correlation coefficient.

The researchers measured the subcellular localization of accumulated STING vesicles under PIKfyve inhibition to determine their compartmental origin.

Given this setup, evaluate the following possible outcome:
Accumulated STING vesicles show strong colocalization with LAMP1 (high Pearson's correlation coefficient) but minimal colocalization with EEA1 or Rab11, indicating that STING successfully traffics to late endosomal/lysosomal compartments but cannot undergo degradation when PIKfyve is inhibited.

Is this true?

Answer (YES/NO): NO